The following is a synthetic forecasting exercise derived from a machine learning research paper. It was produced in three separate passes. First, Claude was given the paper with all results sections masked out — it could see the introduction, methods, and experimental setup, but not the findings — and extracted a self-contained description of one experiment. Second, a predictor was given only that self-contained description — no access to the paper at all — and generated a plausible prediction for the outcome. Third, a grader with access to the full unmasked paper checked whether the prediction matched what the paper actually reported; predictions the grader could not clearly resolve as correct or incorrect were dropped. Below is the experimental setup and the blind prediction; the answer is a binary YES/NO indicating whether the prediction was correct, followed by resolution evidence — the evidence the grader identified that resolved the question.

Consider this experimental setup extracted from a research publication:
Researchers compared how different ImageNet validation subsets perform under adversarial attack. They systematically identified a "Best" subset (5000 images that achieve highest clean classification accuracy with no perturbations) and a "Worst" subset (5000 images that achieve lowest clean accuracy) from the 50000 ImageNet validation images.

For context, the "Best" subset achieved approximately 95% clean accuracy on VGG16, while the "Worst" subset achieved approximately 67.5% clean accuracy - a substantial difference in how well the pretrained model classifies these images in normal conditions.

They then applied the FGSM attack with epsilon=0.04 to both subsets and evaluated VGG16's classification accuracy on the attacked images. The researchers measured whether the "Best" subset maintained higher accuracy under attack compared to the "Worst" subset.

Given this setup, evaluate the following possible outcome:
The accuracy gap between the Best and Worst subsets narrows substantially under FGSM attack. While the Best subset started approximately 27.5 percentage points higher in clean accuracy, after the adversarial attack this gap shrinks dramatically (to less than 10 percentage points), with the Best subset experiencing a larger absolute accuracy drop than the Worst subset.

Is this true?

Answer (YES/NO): YES